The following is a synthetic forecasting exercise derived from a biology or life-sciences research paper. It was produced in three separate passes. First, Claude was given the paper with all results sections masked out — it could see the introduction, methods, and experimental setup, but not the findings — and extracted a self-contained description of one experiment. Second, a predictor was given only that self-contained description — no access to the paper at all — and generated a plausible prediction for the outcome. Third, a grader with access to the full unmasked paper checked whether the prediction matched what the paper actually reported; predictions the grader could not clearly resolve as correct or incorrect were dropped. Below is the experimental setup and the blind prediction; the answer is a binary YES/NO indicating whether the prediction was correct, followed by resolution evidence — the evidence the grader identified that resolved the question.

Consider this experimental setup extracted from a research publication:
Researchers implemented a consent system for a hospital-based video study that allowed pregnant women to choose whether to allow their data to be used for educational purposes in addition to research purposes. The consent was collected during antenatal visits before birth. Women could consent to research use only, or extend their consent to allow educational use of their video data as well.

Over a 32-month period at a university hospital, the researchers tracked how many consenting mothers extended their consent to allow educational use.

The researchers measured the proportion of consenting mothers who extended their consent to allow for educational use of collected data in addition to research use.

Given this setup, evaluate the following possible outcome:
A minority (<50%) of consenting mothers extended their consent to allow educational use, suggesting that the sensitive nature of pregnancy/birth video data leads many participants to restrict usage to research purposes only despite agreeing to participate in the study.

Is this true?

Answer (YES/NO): NO